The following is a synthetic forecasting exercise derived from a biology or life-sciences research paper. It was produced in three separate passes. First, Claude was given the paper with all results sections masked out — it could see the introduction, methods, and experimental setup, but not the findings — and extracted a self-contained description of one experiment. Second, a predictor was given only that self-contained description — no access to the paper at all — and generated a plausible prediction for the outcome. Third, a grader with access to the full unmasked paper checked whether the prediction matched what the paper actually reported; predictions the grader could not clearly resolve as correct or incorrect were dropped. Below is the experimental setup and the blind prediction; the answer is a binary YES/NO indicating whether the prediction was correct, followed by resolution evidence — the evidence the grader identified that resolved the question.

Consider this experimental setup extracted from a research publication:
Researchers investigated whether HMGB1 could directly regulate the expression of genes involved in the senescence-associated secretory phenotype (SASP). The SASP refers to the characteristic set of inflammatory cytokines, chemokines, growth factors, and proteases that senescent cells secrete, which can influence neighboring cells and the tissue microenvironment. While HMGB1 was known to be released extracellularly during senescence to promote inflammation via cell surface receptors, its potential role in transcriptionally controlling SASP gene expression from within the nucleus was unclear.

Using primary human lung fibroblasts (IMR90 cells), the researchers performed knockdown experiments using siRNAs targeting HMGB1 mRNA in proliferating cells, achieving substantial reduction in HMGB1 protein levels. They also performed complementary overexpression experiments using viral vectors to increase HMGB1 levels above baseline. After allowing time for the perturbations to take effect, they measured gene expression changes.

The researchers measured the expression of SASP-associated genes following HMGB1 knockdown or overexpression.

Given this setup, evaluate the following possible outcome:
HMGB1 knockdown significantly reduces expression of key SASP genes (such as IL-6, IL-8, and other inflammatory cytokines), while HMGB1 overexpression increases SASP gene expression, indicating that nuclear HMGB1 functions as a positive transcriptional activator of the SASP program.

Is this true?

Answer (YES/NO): NO